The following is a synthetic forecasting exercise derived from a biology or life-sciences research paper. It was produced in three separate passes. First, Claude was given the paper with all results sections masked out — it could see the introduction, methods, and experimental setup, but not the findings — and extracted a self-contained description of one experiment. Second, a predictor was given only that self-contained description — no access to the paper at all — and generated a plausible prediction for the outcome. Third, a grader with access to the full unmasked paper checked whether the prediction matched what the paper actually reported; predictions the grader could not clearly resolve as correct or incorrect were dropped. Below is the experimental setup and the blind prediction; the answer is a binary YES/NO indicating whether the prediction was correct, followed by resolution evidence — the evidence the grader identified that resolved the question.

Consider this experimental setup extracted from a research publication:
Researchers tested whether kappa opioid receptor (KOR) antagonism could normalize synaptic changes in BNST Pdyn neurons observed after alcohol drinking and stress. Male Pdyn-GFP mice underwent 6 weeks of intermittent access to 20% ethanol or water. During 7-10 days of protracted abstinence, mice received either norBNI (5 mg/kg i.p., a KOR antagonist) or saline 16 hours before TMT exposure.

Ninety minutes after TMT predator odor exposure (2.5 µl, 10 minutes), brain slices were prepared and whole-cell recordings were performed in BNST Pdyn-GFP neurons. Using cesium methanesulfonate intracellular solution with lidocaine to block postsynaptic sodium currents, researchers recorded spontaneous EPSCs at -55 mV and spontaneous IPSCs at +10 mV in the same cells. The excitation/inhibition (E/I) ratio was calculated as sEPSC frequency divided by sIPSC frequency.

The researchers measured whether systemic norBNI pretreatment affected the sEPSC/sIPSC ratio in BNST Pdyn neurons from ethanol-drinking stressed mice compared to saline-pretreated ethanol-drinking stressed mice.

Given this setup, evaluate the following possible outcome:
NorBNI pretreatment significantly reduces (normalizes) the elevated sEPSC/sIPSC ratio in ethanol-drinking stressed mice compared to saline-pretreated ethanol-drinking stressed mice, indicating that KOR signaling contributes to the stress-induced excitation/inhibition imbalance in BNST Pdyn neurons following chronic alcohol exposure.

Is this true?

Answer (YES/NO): YES